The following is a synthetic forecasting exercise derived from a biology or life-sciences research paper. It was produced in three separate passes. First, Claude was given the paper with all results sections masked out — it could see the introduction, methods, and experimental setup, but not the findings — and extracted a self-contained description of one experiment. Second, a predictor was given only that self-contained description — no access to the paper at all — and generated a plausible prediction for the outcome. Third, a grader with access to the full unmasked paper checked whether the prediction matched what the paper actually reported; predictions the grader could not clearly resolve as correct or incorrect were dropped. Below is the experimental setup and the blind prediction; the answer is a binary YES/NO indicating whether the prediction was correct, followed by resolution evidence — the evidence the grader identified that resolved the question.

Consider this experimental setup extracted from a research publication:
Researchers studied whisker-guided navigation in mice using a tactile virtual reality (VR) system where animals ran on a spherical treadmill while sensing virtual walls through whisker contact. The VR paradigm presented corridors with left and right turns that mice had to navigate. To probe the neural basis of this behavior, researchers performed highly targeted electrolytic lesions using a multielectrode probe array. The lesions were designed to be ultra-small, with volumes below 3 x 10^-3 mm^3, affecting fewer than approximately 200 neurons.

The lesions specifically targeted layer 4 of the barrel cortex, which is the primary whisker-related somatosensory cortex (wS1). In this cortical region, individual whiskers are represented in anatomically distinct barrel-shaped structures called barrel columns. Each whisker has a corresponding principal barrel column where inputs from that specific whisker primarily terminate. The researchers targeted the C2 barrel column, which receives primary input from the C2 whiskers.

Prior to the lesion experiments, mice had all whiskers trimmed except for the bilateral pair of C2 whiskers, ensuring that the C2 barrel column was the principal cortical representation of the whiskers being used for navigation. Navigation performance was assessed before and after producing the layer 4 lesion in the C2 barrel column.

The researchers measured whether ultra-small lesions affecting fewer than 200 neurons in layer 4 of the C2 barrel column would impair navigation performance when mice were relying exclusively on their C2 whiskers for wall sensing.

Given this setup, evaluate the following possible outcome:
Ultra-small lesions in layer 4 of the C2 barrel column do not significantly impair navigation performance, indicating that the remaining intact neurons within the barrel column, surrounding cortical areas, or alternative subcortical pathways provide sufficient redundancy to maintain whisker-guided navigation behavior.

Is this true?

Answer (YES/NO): NO